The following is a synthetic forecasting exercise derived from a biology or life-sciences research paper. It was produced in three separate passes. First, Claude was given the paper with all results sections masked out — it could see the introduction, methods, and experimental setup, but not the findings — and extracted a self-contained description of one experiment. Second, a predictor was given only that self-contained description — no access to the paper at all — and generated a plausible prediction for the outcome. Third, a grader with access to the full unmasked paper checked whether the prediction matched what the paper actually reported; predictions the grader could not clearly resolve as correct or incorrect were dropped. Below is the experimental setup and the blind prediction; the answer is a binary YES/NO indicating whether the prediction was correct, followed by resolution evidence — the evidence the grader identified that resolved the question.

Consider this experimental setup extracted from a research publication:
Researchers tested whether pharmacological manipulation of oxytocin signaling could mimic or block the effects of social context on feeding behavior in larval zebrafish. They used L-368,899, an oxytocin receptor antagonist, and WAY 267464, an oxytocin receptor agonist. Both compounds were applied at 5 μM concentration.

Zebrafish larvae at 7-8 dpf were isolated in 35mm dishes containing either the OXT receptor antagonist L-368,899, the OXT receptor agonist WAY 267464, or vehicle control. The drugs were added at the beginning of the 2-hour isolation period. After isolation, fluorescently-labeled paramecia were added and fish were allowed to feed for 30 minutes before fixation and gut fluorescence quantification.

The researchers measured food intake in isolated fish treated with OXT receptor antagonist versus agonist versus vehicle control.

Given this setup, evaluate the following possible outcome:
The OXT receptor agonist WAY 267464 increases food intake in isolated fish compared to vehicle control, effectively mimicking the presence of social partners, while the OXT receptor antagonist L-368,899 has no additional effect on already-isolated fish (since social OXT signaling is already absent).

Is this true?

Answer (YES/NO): NO